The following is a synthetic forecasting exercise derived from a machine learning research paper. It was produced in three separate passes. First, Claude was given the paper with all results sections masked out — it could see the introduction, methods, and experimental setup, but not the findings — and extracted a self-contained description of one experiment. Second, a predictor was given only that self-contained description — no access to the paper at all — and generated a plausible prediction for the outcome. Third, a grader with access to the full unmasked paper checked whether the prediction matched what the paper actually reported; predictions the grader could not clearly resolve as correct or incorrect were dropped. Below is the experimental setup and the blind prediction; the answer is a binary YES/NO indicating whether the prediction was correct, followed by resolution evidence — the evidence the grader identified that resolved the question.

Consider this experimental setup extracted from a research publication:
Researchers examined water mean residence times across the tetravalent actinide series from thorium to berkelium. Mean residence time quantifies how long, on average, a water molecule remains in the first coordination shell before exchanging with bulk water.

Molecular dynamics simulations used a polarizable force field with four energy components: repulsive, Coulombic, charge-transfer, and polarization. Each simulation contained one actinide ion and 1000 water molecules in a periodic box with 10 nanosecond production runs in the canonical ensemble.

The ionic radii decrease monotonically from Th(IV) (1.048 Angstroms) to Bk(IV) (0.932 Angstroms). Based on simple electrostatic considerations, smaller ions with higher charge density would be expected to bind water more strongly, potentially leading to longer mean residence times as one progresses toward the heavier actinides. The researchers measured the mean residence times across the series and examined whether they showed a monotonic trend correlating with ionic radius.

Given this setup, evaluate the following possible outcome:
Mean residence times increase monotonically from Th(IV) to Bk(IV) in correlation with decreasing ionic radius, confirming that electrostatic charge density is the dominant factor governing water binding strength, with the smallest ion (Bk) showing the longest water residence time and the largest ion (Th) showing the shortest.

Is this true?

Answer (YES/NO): NO